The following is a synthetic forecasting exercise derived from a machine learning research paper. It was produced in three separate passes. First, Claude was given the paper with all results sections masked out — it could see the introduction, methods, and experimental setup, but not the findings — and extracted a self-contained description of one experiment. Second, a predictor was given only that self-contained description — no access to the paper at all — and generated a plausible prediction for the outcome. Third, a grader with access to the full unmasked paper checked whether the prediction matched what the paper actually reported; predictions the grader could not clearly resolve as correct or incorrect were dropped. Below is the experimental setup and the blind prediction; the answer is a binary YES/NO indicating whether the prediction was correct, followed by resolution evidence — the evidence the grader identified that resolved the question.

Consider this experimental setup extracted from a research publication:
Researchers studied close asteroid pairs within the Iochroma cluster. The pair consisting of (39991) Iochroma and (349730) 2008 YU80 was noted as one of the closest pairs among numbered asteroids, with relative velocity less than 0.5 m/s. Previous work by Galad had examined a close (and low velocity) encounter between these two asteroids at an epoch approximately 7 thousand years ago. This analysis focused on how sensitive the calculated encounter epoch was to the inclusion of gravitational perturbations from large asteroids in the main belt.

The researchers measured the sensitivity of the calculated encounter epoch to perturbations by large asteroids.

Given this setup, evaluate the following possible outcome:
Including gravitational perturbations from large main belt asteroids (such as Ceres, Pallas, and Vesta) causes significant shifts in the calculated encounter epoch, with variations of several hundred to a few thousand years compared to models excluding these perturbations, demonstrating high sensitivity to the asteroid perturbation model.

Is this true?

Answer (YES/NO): YES